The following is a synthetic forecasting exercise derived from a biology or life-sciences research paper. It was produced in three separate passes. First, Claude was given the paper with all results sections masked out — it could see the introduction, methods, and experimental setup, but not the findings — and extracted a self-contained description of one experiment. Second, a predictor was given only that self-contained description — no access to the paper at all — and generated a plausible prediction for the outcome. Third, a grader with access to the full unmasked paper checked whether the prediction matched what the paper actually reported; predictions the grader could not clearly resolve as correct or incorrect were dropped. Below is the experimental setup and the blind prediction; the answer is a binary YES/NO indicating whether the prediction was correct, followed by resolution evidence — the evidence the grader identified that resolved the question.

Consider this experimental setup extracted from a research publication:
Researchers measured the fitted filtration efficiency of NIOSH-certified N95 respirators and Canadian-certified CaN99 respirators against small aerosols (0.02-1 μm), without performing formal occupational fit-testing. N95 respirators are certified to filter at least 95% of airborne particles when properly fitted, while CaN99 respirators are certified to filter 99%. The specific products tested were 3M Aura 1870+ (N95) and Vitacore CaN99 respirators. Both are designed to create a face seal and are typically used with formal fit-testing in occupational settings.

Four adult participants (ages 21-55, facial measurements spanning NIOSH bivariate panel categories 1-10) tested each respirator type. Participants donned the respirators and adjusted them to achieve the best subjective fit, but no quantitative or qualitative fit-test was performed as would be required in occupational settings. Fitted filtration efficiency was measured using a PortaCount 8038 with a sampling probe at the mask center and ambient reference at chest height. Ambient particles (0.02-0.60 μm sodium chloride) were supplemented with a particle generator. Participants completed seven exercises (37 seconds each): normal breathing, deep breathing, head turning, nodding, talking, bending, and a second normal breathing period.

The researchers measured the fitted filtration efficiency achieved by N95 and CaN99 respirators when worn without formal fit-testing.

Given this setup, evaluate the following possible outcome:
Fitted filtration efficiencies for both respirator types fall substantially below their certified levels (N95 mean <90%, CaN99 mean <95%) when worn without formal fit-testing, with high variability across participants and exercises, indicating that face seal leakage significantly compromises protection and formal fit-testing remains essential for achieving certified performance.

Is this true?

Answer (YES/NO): NO